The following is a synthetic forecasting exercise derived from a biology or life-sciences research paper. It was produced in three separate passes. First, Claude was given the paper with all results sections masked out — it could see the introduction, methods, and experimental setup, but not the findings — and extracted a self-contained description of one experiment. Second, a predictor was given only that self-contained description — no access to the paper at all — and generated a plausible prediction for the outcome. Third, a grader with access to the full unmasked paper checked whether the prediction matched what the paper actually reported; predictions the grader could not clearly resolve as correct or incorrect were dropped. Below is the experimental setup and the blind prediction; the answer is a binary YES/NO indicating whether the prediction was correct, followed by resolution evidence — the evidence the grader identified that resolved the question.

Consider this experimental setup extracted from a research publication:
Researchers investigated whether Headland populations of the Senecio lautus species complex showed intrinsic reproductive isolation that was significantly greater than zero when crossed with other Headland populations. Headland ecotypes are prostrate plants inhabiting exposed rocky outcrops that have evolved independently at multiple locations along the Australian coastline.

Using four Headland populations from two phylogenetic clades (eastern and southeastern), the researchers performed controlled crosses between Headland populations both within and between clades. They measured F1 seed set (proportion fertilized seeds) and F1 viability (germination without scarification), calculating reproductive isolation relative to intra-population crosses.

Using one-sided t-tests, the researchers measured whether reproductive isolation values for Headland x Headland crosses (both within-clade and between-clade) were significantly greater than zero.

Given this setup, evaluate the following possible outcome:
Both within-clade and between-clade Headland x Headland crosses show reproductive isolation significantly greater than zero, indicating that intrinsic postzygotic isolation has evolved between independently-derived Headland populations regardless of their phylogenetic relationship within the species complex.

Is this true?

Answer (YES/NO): NO